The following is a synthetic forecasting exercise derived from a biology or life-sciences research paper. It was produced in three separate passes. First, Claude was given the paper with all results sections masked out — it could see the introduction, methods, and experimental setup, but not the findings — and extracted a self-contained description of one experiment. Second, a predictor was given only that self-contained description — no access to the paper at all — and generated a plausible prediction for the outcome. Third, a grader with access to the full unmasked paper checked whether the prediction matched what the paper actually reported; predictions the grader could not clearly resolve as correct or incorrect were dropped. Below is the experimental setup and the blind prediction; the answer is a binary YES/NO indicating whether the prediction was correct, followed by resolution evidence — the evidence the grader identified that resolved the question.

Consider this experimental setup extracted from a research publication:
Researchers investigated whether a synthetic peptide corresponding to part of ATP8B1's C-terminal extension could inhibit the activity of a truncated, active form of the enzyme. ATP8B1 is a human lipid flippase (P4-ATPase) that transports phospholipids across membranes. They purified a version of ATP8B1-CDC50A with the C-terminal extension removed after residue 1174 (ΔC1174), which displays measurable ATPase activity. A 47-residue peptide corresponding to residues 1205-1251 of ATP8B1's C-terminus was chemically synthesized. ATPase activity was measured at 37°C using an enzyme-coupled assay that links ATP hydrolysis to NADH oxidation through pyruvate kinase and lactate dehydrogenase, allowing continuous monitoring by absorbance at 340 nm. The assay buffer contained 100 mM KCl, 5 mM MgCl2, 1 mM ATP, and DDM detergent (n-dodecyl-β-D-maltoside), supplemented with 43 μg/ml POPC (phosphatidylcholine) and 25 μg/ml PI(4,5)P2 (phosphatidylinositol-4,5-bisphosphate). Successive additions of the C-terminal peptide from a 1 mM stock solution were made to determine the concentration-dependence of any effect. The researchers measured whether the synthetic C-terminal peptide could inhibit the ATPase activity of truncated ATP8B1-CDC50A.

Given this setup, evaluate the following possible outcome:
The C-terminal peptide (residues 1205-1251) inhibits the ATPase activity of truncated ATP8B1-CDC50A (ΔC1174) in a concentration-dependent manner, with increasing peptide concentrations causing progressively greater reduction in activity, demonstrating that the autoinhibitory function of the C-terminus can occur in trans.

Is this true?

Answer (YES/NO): YES